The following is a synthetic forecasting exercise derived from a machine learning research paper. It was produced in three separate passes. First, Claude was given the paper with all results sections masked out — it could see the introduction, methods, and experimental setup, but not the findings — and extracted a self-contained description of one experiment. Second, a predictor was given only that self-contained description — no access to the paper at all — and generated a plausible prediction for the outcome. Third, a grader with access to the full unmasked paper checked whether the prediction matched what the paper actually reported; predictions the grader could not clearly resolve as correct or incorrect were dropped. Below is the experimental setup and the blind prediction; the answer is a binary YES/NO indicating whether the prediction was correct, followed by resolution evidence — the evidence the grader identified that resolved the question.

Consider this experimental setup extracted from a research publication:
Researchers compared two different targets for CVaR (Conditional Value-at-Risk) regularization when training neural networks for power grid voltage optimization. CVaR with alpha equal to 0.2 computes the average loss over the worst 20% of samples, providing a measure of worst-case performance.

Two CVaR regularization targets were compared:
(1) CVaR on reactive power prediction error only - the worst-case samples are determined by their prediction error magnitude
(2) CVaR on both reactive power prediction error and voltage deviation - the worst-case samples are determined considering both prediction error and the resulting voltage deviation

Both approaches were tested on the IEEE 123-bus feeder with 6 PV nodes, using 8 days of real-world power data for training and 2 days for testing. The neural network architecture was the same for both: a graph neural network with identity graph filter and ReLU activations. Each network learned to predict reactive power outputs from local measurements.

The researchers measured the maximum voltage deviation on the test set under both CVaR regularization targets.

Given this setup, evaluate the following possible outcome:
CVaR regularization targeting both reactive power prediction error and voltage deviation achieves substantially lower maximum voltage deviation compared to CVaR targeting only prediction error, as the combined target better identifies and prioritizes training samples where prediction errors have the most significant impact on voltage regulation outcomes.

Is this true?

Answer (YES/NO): NO